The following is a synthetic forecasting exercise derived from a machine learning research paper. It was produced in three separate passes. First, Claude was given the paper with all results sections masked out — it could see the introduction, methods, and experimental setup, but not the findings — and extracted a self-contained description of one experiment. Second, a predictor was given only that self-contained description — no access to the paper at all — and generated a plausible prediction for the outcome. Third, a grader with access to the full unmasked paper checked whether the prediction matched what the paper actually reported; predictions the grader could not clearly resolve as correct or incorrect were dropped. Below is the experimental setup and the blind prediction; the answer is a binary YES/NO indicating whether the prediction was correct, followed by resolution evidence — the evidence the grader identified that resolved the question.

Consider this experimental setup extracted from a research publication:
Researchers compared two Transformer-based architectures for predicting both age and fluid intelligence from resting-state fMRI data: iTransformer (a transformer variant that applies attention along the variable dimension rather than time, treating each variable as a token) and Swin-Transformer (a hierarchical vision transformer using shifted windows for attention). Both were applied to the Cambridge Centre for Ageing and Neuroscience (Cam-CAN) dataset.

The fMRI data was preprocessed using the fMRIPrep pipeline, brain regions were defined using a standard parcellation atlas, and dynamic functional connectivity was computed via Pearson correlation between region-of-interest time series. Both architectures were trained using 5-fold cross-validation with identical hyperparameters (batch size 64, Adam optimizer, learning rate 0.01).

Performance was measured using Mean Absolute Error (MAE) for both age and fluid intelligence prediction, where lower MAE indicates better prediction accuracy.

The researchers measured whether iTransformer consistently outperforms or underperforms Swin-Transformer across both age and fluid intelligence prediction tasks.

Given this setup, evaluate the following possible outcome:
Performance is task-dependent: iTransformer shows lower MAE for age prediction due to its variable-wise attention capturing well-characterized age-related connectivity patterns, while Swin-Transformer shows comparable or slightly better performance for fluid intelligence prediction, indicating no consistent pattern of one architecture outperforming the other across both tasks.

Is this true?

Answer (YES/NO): NO